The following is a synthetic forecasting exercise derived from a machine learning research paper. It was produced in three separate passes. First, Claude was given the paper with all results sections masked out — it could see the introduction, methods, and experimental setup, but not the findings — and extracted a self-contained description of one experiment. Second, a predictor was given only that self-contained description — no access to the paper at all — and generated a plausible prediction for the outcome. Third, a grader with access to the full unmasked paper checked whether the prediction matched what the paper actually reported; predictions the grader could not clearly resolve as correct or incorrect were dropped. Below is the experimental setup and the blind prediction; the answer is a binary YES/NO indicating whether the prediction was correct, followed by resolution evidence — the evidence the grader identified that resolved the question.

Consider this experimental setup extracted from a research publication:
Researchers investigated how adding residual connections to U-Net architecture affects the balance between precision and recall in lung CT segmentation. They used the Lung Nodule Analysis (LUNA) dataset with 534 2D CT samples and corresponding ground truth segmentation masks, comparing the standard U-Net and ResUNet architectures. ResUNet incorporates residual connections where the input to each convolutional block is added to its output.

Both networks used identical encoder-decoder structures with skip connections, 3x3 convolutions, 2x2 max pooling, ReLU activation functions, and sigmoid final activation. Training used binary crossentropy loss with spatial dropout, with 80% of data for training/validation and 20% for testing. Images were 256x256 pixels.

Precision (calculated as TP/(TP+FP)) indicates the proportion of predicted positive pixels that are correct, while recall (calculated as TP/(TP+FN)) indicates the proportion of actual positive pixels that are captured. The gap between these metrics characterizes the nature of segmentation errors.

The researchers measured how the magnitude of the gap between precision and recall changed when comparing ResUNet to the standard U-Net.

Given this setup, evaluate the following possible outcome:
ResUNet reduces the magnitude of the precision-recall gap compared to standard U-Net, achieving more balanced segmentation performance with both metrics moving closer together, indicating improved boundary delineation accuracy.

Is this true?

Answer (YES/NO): NO